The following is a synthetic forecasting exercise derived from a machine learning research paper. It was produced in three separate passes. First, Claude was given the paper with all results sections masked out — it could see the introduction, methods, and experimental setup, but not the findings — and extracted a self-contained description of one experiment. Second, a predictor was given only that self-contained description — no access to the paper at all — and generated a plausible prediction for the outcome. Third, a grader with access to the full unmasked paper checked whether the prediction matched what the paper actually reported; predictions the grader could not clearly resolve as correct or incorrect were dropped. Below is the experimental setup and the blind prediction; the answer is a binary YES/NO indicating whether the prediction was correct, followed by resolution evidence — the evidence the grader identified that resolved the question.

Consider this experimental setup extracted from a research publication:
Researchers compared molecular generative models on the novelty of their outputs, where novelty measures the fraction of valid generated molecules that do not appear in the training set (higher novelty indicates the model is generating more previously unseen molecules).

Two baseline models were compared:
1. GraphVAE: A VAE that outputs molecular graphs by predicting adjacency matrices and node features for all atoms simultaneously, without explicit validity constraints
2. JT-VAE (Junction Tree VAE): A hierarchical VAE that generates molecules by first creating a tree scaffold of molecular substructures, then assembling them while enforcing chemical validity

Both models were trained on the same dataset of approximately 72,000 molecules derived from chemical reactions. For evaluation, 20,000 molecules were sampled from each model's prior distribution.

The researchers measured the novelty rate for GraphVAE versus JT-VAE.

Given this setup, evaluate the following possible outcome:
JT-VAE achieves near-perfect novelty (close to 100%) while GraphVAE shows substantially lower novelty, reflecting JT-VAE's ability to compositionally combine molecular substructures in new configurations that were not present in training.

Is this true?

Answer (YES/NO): NO